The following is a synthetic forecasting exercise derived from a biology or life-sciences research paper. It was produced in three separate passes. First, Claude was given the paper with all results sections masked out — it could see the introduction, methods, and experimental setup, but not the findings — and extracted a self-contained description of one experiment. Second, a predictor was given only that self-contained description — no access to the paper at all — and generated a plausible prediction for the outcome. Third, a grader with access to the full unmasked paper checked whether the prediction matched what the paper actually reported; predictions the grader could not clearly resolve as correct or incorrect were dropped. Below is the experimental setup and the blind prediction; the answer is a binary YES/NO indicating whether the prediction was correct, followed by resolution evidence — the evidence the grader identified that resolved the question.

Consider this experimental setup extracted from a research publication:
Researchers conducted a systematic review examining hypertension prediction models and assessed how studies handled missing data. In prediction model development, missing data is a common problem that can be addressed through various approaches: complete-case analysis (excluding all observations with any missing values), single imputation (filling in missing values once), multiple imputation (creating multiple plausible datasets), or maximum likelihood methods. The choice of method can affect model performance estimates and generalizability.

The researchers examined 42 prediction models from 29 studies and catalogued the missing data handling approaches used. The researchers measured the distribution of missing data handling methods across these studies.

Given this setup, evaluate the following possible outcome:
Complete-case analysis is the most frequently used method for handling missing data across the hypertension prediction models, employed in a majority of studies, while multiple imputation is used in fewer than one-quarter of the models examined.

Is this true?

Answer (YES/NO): YES